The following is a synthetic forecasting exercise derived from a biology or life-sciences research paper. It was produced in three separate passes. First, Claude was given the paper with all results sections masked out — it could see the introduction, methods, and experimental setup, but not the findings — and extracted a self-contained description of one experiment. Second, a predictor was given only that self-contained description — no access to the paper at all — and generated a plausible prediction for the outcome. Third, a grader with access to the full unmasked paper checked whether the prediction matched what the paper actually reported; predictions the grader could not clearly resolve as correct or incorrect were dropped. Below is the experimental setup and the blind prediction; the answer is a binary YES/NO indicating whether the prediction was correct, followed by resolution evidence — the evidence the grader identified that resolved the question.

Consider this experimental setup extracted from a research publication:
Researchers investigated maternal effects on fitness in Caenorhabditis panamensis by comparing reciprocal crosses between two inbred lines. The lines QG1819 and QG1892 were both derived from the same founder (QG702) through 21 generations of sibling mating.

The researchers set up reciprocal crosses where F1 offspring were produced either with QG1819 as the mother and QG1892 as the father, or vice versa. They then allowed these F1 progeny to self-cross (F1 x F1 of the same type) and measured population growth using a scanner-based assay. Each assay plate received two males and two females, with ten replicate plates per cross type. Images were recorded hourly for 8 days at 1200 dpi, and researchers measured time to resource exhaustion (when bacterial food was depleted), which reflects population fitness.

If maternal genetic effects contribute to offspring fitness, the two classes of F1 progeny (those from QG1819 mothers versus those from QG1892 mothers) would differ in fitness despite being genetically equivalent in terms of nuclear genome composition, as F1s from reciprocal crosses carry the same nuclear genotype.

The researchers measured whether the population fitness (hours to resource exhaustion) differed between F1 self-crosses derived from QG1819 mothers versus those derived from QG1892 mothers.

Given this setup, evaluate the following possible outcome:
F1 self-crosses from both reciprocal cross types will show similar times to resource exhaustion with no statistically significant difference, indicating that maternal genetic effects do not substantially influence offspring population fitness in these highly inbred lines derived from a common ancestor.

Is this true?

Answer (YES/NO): YES